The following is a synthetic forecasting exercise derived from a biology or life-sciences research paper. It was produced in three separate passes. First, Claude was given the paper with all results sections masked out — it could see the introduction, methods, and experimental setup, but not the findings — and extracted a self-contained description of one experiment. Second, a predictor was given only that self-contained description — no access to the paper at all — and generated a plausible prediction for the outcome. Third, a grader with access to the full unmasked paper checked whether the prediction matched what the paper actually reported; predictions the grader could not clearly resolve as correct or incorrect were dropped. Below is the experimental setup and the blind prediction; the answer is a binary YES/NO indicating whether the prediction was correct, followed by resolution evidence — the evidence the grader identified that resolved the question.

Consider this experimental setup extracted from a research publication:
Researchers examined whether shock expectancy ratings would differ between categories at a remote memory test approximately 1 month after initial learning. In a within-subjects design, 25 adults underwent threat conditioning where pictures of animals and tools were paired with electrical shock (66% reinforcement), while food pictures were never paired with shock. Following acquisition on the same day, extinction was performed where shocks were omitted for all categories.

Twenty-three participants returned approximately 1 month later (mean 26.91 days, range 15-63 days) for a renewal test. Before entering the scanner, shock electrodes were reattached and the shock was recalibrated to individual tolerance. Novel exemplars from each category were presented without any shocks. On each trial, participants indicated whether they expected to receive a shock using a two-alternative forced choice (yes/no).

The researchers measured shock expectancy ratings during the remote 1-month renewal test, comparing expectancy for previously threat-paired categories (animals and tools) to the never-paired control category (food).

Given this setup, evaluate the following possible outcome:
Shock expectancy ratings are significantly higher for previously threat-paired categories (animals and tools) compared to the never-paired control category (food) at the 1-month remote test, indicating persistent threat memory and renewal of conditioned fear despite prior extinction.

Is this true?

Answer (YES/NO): NO